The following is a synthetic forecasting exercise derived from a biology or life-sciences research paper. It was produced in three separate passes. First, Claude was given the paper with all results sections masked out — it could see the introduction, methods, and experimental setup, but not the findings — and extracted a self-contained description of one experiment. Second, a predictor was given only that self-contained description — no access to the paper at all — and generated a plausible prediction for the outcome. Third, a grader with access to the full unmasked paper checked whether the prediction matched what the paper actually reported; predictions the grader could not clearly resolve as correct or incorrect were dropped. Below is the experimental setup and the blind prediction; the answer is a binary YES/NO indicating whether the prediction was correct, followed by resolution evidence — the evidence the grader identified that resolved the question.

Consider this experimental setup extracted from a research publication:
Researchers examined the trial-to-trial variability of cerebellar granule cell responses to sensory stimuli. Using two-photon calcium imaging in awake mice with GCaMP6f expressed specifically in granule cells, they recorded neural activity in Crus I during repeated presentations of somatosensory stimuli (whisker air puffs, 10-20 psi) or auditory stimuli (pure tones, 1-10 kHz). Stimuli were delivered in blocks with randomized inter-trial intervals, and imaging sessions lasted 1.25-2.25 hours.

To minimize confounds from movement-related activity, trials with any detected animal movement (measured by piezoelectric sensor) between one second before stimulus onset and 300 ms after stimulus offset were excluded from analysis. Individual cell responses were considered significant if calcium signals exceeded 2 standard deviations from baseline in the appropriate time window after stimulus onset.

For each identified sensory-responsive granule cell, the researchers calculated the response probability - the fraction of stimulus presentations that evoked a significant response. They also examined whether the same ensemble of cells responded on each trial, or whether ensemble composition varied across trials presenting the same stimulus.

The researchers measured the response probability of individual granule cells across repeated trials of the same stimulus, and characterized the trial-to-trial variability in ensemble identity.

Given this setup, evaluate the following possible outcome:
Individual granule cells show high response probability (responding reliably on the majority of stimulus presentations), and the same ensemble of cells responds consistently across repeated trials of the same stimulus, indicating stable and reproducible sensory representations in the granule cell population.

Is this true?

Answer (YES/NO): NO